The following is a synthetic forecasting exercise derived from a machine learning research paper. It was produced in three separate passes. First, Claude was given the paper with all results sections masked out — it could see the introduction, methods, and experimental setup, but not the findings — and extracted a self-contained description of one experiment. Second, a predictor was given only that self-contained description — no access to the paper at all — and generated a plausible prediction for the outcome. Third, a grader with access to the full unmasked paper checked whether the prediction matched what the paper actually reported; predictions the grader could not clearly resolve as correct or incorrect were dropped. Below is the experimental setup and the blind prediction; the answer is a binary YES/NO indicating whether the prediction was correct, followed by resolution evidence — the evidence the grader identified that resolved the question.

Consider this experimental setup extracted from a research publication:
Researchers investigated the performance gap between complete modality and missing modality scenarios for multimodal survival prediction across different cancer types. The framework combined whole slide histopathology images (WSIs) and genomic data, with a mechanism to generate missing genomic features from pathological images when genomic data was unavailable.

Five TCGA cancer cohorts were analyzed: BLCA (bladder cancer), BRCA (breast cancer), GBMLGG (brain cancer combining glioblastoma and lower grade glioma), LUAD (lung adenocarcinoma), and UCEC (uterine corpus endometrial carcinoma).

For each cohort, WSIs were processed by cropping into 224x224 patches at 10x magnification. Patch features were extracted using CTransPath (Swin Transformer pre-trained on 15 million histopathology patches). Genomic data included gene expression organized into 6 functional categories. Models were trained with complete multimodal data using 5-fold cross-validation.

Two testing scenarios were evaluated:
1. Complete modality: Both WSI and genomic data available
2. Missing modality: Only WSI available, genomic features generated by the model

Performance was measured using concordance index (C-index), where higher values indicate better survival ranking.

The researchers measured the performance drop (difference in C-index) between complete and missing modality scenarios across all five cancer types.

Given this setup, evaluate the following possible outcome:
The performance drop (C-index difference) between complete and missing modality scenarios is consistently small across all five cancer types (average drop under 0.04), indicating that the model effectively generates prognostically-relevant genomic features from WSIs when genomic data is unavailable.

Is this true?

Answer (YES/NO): YES